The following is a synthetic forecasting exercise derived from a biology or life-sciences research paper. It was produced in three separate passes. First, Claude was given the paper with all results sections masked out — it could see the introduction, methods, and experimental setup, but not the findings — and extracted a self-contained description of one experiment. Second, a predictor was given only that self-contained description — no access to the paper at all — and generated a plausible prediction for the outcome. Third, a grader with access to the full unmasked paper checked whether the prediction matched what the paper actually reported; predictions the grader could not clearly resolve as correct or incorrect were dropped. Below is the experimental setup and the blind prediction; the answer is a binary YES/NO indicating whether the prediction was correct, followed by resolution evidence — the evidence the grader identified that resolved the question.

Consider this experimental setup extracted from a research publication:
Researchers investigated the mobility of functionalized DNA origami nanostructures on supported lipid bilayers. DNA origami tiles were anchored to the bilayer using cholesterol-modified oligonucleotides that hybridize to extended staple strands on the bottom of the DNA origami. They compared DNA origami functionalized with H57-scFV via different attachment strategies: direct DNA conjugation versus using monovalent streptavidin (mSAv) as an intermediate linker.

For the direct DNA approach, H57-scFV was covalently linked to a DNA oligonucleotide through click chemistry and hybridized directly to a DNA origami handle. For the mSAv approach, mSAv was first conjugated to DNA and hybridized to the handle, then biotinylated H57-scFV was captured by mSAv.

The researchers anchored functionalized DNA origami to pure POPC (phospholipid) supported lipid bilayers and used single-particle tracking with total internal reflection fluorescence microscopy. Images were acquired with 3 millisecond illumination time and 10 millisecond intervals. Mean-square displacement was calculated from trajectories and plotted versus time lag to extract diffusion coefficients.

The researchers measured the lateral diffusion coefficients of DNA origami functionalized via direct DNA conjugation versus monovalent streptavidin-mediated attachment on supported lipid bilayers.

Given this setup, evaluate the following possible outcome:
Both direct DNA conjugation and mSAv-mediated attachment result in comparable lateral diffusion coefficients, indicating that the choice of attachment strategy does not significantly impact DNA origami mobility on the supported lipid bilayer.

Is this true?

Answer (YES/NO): YES